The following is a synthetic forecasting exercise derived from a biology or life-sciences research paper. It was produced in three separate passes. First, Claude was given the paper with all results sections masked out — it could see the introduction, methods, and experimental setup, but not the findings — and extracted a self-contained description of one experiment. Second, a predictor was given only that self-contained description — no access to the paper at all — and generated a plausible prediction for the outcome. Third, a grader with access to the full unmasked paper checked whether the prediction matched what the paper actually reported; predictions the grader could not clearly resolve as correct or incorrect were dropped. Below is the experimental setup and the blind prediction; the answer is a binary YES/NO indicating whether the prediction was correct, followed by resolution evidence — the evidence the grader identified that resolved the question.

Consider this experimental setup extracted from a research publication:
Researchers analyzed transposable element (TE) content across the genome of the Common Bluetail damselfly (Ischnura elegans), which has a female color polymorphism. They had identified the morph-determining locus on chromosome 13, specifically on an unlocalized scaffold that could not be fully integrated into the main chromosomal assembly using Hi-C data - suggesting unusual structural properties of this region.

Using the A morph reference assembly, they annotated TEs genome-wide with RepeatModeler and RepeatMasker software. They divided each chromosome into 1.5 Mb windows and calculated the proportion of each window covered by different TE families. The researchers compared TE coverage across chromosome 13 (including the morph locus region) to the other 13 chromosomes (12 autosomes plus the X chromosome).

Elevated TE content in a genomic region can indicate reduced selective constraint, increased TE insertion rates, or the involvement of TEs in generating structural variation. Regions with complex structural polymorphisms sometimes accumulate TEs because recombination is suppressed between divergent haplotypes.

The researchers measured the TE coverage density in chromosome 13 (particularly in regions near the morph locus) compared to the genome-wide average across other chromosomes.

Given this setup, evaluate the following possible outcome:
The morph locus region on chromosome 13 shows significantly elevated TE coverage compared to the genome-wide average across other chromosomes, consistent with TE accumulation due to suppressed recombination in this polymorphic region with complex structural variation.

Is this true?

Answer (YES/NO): NO